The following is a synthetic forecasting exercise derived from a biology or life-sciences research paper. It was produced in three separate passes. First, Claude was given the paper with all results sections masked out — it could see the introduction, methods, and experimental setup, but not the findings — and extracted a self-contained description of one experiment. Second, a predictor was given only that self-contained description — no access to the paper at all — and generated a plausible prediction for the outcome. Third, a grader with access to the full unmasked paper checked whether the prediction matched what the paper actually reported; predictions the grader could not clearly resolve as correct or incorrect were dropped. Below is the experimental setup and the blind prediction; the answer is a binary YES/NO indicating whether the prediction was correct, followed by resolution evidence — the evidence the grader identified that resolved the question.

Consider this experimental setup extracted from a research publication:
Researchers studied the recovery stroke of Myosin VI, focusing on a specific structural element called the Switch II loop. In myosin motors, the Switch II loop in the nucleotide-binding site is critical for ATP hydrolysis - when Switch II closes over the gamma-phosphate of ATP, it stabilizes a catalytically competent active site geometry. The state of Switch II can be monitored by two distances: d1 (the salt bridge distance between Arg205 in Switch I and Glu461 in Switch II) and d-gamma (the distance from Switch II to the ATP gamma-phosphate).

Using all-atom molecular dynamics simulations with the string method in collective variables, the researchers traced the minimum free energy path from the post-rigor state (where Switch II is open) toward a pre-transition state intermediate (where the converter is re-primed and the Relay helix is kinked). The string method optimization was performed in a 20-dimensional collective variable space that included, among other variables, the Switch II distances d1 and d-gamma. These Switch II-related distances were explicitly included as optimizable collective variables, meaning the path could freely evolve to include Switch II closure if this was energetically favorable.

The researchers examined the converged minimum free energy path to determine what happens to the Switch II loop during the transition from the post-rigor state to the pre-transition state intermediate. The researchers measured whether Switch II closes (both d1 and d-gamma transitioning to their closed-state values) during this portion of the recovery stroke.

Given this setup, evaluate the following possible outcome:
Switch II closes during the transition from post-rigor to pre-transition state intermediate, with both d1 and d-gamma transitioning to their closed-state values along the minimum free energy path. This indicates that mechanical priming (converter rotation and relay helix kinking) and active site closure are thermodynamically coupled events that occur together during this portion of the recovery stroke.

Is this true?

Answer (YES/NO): NO